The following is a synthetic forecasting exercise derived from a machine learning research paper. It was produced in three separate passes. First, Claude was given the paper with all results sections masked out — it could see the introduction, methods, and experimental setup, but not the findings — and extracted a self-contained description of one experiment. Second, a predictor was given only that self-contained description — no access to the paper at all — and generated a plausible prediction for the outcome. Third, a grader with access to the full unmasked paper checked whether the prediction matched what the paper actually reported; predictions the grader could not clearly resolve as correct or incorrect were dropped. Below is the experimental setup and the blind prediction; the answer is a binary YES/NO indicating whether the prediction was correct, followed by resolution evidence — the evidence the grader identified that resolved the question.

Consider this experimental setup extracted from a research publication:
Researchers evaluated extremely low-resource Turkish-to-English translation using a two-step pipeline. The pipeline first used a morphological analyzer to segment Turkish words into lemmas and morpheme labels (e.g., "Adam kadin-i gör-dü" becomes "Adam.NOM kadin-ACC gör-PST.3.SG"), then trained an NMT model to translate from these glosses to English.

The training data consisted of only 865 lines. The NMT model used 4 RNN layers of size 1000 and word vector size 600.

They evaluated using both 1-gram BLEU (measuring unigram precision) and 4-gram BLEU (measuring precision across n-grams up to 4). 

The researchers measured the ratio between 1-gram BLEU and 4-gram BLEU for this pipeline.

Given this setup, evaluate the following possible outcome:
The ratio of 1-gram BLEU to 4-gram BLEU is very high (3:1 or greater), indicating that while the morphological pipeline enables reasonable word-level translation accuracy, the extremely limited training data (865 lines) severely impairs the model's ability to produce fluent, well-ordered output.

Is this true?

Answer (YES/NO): YES